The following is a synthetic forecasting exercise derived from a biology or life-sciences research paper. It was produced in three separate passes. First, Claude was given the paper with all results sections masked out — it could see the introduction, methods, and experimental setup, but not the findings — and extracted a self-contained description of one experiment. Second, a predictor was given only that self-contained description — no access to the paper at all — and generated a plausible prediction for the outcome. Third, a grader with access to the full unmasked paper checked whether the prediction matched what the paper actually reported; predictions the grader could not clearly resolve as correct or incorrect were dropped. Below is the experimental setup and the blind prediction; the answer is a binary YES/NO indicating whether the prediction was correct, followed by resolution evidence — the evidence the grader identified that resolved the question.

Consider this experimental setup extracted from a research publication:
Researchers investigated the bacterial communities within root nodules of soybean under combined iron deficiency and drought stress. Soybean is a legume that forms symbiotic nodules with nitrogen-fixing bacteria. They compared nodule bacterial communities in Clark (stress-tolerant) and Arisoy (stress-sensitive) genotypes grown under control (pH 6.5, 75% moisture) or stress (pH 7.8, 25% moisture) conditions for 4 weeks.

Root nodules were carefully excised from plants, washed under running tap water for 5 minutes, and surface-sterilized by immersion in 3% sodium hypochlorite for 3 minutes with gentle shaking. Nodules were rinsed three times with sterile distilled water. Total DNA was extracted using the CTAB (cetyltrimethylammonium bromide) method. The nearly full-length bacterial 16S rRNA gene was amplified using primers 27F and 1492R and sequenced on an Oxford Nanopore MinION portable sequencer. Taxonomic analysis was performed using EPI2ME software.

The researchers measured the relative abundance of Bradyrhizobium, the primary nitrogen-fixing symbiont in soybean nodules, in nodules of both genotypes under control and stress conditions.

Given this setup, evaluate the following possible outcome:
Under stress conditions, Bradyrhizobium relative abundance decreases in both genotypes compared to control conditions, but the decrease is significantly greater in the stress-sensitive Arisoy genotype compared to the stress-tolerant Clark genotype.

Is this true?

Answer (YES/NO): NO